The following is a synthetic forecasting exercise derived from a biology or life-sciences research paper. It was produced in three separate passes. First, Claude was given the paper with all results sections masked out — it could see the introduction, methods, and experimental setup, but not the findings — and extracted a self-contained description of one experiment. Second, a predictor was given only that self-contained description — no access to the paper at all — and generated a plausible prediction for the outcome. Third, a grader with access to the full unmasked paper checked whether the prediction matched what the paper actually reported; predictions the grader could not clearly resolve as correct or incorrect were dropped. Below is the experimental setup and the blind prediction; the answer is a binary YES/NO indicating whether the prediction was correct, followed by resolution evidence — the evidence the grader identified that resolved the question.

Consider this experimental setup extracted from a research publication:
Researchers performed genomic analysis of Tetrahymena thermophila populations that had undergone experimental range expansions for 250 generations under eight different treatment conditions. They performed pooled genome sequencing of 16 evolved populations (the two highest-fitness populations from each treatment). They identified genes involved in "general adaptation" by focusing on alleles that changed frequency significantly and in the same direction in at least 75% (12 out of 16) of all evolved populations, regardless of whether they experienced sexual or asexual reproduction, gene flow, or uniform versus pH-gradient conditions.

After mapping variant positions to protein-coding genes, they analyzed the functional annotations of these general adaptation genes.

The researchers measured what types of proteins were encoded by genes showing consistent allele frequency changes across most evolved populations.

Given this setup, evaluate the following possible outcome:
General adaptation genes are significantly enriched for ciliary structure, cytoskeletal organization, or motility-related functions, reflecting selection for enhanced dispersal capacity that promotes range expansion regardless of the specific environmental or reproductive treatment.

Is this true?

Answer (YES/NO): NO